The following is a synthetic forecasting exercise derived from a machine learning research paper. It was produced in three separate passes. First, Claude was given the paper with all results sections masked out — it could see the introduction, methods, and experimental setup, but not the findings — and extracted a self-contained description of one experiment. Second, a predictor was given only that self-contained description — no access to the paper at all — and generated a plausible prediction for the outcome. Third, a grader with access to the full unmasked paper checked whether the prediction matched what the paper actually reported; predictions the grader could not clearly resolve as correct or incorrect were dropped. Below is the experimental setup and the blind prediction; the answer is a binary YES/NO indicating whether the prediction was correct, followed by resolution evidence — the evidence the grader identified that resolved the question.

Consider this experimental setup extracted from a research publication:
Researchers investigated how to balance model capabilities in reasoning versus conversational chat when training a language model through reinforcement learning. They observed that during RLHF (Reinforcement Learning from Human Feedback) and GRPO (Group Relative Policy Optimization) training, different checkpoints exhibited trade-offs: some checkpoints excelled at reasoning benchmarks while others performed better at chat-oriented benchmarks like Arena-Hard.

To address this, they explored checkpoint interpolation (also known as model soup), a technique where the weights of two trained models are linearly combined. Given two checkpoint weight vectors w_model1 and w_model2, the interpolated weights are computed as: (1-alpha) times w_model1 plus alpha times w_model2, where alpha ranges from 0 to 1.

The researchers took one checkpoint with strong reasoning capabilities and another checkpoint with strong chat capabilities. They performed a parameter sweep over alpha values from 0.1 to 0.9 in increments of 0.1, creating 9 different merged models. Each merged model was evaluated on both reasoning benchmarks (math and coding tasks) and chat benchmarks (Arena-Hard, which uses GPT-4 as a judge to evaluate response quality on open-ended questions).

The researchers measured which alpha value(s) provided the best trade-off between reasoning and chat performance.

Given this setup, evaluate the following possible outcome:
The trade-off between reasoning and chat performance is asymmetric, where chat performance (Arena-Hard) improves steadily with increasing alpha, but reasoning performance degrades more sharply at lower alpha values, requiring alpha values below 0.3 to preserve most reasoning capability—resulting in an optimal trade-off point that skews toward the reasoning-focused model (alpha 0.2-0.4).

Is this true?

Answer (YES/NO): NO